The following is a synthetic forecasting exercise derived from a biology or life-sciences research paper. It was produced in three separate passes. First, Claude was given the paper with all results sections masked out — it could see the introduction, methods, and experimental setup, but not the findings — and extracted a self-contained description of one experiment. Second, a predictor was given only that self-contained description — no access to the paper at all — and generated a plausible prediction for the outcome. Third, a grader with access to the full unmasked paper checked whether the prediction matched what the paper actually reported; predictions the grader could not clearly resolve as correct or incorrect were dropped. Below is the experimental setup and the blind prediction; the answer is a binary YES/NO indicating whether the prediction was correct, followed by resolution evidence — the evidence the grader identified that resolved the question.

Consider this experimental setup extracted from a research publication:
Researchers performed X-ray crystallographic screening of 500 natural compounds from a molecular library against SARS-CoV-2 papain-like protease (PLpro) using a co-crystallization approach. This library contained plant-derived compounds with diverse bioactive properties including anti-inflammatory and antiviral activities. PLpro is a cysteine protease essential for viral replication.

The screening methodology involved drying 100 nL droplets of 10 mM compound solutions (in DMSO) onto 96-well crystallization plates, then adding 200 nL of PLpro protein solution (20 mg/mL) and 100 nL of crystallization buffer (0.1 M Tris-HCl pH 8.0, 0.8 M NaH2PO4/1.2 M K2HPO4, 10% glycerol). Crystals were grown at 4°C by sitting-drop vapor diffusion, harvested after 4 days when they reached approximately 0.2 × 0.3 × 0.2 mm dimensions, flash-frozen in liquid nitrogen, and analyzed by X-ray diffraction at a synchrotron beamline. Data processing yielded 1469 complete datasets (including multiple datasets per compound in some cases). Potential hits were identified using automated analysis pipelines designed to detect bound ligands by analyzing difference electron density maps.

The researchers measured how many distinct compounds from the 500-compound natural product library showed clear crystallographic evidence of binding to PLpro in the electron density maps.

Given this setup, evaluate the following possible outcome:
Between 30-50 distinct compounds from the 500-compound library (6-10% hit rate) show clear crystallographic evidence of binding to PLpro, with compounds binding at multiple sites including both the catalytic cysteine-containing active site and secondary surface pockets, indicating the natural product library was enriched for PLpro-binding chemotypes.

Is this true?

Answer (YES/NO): NO